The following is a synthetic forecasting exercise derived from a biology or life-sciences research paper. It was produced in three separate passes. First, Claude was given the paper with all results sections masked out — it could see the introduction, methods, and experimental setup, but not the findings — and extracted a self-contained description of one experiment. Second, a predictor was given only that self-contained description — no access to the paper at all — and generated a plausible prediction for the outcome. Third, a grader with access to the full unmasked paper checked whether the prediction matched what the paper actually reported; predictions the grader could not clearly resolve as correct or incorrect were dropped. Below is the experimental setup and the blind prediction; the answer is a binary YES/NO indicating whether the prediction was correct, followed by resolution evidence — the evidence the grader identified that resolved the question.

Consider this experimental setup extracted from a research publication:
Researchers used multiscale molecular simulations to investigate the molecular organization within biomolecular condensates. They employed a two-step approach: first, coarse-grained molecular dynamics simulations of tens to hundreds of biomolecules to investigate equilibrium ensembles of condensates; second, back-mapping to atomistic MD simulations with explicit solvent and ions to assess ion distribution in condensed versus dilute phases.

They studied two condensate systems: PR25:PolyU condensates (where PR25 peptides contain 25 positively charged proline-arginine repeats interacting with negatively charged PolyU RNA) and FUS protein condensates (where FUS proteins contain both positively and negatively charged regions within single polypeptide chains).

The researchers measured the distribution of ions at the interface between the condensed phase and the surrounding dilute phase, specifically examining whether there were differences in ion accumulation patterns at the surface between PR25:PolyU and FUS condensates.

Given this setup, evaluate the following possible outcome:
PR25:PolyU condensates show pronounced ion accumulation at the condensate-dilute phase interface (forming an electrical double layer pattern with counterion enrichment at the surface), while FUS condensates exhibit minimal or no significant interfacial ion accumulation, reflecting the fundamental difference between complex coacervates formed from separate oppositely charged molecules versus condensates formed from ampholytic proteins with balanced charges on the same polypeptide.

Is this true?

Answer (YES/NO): NO